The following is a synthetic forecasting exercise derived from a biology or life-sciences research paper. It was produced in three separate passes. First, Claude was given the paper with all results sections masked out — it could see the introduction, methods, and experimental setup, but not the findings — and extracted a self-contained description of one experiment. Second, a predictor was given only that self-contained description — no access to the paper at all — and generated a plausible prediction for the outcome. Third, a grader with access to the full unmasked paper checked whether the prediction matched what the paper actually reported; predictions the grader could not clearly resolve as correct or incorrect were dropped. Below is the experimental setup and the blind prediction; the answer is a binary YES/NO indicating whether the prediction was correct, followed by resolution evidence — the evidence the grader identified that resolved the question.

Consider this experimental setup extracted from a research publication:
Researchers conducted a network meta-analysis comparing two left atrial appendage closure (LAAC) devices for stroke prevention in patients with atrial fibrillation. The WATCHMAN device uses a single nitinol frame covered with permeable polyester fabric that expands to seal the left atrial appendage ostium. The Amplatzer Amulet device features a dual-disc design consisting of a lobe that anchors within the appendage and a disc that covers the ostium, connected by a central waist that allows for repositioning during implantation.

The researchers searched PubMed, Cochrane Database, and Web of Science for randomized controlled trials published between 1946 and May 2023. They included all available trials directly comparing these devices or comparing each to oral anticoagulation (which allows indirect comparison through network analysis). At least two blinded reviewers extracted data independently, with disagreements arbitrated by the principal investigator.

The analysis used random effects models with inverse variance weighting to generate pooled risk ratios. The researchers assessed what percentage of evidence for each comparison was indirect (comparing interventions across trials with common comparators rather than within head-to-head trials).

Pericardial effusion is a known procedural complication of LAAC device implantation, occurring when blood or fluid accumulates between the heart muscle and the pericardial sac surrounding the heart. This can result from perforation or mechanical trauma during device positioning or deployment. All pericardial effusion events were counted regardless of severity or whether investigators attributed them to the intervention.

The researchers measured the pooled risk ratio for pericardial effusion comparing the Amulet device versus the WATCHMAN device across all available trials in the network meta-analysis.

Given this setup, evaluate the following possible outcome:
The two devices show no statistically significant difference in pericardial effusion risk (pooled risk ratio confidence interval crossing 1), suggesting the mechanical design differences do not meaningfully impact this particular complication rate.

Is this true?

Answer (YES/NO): NO